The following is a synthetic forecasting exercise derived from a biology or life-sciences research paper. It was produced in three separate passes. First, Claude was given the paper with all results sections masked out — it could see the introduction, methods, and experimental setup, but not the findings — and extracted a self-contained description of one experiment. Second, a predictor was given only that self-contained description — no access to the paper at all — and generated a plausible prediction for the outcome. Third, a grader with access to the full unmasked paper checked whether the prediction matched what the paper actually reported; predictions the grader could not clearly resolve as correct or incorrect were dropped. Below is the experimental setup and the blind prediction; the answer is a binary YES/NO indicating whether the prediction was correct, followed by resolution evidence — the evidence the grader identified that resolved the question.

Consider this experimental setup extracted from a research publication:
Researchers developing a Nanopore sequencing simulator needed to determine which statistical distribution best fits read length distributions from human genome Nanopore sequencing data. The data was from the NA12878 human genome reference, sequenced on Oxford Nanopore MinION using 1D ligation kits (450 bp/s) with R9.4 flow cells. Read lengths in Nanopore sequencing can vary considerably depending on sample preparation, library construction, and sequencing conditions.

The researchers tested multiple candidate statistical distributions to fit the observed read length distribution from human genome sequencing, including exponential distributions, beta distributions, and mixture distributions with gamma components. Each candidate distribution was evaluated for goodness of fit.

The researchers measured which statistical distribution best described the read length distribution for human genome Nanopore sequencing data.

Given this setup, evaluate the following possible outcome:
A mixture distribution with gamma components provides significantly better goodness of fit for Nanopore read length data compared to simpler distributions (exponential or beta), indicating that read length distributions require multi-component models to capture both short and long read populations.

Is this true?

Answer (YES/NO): NO